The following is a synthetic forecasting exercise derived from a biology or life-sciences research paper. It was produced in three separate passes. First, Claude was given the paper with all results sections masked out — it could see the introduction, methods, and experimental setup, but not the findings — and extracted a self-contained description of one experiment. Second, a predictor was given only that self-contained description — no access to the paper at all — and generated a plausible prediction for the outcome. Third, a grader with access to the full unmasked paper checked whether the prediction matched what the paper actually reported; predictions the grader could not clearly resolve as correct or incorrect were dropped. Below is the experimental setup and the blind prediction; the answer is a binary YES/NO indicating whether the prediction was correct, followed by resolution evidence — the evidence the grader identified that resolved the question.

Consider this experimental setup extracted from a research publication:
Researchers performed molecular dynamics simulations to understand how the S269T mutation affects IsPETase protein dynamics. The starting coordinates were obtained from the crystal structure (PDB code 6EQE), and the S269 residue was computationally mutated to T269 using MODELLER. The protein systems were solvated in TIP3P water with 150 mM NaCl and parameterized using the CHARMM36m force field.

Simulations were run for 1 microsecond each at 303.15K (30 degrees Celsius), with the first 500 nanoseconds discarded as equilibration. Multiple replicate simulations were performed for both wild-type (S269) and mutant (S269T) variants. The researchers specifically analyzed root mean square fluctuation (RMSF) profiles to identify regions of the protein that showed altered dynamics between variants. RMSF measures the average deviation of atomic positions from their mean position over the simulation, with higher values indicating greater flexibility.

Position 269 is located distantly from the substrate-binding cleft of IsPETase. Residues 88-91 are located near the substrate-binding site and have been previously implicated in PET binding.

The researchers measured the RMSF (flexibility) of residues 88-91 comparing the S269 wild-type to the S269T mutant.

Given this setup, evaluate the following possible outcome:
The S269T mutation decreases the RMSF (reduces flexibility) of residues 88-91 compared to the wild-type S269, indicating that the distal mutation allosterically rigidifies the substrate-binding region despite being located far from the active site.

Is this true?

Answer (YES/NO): YES